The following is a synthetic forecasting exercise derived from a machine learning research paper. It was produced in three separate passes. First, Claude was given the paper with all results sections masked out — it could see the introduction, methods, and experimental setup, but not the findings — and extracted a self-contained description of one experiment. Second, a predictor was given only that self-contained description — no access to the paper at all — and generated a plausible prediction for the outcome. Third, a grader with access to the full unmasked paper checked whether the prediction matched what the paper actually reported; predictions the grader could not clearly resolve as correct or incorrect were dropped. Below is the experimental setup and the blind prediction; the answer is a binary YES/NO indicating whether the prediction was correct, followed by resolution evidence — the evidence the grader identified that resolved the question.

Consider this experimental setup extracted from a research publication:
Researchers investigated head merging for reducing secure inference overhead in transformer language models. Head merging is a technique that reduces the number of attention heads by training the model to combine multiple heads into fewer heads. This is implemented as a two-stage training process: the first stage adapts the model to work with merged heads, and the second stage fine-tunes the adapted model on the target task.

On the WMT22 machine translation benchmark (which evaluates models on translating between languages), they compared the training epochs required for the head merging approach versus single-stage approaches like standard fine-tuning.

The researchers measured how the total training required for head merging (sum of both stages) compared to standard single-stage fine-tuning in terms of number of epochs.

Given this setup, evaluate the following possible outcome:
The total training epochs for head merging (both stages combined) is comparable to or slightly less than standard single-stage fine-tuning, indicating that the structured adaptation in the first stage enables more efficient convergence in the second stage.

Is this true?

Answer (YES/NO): NO